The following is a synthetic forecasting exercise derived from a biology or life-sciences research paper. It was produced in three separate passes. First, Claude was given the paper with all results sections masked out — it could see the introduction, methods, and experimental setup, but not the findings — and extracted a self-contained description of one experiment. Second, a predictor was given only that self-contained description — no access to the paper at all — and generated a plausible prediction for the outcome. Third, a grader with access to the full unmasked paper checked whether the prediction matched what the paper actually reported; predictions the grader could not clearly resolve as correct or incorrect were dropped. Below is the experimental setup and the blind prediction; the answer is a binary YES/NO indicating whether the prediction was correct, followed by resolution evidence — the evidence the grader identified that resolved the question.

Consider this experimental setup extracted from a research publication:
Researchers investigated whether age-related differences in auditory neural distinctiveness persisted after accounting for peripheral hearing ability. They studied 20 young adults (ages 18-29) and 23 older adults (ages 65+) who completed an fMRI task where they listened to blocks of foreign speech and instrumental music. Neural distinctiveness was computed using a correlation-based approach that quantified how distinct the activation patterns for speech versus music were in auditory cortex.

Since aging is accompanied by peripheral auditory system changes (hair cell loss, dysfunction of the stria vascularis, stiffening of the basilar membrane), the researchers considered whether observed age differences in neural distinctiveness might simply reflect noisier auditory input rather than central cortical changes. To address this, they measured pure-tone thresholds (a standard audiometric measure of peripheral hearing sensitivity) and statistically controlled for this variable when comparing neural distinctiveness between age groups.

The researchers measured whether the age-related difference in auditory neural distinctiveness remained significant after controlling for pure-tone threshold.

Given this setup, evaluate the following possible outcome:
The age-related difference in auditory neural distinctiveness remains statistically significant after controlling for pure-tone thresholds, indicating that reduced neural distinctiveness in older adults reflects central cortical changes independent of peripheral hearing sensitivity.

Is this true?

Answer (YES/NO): YES